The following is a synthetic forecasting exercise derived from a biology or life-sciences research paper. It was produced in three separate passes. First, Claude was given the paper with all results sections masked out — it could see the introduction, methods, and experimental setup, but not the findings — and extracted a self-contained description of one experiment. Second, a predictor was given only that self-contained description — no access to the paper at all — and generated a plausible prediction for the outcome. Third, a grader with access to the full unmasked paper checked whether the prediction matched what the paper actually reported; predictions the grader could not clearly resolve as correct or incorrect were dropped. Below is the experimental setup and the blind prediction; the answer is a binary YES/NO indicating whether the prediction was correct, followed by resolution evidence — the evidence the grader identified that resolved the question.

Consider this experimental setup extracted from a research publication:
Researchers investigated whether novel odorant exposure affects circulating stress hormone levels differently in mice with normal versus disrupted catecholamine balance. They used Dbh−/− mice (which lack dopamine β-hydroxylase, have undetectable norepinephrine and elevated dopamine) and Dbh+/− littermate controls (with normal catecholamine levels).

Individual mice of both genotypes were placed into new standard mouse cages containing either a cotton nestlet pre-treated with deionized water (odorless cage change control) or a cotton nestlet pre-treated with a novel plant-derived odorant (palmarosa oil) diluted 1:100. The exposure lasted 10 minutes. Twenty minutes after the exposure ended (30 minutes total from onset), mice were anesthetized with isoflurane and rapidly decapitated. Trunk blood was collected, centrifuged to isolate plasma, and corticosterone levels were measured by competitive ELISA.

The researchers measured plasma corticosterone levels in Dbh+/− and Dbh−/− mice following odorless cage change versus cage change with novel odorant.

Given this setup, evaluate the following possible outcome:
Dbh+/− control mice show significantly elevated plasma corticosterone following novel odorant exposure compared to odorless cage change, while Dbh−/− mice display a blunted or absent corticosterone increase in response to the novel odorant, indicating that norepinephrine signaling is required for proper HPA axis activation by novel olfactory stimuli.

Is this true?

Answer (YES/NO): NO